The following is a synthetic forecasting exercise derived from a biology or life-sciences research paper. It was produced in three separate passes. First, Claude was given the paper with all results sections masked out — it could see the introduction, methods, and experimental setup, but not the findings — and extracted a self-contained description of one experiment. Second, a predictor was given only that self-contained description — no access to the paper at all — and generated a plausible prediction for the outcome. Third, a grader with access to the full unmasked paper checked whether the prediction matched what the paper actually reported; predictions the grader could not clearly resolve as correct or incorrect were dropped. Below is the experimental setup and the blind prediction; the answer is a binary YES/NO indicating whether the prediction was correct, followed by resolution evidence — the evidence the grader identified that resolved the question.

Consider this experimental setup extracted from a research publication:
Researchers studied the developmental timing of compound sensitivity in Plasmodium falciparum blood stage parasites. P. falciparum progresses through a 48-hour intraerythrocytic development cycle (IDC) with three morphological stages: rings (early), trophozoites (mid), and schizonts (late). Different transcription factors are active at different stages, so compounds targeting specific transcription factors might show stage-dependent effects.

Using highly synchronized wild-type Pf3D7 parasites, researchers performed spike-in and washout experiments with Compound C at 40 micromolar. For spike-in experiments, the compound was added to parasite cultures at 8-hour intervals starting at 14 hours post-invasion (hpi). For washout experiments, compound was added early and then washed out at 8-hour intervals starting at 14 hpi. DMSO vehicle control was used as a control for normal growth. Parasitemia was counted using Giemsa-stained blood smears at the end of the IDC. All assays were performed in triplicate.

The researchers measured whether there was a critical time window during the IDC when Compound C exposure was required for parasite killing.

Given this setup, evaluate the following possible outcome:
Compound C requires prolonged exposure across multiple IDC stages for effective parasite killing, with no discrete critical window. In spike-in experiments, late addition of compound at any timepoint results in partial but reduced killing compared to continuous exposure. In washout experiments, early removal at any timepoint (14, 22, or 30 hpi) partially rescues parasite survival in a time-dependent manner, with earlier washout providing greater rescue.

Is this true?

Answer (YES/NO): NO